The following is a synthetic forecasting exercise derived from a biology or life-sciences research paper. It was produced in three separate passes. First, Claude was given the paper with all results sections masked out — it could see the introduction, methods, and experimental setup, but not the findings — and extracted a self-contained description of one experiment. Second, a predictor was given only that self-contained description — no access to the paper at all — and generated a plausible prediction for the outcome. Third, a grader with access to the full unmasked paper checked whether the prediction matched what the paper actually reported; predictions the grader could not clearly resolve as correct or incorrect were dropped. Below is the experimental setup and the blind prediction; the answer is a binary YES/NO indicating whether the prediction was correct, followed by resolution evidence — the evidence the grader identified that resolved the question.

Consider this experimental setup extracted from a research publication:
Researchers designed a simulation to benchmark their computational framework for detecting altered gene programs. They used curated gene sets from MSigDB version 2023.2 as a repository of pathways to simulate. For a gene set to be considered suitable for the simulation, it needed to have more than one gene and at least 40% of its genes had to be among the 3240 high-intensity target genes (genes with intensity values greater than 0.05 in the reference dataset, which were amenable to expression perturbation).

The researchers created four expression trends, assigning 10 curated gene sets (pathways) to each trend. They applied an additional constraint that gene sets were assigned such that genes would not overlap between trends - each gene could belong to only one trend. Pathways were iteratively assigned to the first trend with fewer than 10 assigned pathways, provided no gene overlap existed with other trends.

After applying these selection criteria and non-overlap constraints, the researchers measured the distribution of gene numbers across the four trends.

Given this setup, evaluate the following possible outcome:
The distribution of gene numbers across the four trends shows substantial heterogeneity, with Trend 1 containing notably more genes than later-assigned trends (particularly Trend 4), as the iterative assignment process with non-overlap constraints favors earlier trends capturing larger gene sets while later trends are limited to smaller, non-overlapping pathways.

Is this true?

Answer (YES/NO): NO